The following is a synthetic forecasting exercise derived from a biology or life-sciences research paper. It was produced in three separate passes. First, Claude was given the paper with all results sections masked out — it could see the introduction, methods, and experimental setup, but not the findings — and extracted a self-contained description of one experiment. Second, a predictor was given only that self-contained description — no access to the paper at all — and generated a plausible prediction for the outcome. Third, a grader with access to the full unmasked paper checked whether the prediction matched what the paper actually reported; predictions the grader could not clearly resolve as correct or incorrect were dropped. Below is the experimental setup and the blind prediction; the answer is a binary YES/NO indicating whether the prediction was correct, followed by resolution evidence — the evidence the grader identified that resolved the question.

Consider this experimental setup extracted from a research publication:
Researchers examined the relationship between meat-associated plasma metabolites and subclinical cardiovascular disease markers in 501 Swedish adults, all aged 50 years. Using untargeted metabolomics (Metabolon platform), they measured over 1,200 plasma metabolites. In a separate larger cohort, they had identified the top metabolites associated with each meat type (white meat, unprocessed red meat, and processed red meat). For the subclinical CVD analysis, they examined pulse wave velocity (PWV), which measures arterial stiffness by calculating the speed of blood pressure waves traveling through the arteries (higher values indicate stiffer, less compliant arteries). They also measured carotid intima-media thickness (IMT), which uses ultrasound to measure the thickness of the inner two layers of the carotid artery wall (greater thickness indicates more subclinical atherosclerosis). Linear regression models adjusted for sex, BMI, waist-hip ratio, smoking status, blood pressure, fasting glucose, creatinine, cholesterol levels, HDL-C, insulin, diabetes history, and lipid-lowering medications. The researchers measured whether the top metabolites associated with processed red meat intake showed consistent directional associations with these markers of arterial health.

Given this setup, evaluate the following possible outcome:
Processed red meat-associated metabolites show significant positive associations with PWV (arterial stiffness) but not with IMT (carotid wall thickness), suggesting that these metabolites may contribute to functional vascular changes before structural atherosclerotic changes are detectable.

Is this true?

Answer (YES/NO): NO